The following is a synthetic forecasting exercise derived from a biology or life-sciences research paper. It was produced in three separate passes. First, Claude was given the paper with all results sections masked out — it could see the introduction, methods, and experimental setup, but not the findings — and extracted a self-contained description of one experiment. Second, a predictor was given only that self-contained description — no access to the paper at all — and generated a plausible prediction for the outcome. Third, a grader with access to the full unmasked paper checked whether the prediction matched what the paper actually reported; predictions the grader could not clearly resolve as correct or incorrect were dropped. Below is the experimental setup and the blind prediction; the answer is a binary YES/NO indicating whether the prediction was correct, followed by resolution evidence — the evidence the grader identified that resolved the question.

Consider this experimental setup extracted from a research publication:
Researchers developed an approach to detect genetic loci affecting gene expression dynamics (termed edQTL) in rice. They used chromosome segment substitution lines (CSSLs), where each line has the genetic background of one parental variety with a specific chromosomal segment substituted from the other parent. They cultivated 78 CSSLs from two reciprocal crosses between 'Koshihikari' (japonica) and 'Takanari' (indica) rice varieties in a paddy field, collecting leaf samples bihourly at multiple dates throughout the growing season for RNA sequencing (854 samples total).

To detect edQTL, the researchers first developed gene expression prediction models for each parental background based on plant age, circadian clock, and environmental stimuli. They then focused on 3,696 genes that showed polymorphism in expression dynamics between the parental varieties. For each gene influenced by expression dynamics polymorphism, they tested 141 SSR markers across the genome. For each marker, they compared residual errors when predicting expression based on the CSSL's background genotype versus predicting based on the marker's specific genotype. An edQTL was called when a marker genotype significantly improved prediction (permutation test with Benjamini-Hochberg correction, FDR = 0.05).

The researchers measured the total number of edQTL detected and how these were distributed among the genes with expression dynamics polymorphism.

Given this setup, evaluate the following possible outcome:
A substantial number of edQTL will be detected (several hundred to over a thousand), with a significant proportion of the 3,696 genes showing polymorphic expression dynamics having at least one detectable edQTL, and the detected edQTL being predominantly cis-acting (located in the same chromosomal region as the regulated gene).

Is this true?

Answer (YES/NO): YES